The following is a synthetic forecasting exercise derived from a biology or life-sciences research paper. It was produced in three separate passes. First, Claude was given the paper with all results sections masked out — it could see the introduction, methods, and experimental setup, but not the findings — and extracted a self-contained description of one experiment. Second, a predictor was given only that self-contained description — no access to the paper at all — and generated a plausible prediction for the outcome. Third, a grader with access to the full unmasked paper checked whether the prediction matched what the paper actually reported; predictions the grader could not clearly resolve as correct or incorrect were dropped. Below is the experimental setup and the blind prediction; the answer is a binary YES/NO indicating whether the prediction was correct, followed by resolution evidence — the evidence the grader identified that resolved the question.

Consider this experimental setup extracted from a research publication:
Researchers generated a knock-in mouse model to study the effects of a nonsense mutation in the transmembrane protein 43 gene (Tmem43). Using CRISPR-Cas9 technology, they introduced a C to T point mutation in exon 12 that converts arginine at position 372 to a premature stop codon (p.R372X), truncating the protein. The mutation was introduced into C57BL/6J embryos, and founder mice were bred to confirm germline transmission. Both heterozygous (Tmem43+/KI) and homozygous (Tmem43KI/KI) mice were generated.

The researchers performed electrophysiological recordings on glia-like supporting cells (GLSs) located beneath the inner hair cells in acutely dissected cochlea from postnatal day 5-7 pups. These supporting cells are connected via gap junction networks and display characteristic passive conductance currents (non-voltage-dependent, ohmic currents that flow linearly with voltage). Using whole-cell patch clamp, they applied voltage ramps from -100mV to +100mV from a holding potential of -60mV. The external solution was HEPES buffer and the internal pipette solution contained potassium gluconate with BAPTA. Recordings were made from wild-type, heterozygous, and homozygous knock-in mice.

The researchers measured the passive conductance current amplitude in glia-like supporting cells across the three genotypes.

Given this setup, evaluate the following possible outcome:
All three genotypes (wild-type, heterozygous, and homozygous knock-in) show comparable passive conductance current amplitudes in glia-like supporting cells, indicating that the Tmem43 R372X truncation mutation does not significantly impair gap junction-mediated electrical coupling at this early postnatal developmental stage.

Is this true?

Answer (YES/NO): NO